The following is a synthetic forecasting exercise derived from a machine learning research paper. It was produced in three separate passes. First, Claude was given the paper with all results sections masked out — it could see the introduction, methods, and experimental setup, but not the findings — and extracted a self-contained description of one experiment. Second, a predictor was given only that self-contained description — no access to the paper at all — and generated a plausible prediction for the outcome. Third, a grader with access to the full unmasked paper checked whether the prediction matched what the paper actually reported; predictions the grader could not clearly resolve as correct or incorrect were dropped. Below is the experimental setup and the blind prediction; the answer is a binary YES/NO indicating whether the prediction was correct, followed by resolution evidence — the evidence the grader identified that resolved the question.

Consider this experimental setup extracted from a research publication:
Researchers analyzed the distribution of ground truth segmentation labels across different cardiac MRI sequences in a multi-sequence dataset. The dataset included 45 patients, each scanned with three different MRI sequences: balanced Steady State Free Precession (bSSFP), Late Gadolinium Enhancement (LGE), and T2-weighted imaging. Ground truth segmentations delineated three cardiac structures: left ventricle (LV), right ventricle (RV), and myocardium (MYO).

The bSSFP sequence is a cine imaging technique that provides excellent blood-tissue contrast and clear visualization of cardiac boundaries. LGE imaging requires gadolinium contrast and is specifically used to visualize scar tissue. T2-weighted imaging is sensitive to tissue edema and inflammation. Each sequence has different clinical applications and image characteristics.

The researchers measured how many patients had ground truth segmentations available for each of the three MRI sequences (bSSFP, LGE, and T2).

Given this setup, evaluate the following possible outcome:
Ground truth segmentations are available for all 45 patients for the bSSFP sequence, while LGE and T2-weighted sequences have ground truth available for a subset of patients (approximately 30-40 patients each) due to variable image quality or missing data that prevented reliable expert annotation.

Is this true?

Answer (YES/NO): NO